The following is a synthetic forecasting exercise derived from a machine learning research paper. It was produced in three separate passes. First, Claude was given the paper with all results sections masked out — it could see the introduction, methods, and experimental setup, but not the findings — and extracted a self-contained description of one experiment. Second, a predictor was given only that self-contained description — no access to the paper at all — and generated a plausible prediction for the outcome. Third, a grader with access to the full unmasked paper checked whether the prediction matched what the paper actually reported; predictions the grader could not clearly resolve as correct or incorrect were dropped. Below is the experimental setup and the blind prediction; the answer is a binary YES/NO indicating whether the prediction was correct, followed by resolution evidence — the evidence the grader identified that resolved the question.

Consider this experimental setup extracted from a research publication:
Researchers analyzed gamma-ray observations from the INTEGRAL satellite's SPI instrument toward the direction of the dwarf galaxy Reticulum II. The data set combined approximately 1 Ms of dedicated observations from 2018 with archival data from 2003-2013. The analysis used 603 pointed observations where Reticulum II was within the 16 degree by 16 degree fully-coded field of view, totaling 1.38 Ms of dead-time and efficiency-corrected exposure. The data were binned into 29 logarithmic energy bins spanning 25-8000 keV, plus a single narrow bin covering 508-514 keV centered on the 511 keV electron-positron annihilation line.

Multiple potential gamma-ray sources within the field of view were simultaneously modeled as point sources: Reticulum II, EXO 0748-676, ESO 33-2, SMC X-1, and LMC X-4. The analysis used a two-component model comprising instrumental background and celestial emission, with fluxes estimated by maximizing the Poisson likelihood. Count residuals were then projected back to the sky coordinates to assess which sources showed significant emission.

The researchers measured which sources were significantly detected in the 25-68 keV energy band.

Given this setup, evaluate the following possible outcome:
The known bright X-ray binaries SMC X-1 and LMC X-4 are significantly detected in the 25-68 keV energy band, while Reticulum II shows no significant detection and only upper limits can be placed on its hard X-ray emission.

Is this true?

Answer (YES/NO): NO